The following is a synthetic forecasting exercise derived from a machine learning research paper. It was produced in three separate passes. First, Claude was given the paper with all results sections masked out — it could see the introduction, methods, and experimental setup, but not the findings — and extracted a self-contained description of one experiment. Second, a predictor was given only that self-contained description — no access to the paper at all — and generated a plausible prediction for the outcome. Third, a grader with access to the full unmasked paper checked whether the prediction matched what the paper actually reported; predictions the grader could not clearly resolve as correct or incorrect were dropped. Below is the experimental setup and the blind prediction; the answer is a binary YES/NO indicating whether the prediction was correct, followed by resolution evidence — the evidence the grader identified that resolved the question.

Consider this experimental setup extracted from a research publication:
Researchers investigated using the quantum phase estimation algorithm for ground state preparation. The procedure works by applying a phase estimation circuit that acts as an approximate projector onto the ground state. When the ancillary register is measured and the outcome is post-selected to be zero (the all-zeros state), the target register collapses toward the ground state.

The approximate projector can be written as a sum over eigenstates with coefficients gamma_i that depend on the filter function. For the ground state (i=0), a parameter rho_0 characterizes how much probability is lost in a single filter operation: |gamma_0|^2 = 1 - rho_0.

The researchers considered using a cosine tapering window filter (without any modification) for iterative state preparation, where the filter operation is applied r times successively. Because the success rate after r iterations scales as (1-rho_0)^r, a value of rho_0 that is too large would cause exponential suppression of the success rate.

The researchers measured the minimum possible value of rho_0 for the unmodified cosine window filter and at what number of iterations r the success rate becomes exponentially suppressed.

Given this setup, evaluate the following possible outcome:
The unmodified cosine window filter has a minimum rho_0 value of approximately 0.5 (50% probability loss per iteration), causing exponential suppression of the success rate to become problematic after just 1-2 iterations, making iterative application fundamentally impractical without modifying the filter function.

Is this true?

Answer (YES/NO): NO